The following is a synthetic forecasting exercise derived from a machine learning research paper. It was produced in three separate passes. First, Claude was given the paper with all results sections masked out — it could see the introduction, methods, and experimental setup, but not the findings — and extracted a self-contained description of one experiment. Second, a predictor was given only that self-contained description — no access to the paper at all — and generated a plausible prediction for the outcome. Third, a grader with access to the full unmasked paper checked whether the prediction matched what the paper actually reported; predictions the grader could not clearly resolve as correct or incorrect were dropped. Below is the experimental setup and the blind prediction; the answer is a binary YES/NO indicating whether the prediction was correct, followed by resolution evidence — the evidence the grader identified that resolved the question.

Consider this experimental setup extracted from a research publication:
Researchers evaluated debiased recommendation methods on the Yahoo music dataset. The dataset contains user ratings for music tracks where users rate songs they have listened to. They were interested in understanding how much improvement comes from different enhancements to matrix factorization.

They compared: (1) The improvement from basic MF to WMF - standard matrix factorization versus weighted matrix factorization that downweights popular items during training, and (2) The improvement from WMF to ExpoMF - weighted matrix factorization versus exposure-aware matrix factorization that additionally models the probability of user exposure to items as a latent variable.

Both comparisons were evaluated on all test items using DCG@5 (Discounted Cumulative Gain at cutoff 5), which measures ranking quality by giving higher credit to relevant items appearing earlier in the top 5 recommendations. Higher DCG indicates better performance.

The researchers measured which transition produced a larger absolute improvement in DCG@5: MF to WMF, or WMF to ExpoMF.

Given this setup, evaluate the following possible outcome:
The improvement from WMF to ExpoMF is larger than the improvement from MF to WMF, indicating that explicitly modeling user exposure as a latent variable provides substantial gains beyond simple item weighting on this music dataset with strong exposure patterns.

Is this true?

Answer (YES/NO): YES